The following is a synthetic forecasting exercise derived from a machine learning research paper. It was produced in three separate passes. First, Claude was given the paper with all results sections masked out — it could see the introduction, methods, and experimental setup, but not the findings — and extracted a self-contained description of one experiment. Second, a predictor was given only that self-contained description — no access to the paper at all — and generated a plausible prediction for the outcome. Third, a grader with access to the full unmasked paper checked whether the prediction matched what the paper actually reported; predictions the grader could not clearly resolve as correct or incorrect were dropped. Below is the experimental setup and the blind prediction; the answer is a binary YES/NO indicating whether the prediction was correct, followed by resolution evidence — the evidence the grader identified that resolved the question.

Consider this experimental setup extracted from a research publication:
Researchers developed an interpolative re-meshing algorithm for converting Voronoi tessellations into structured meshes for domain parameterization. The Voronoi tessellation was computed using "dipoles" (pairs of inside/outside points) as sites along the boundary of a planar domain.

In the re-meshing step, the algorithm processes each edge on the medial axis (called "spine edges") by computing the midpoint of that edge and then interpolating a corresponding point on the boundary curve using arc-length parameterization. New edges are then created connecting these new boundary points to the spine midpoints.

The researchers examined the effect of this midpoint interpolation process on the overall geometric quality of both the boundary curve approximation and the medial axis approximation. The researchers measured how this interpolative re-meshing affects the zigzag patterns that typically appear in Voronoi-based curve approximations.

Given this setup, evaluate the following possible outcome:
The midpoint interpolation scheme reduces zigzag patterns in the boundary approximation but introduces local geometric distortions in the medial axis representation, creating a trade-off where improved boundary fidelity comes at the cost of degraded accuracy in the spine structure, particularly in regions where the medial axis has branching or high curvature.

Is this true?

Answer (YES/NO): NO